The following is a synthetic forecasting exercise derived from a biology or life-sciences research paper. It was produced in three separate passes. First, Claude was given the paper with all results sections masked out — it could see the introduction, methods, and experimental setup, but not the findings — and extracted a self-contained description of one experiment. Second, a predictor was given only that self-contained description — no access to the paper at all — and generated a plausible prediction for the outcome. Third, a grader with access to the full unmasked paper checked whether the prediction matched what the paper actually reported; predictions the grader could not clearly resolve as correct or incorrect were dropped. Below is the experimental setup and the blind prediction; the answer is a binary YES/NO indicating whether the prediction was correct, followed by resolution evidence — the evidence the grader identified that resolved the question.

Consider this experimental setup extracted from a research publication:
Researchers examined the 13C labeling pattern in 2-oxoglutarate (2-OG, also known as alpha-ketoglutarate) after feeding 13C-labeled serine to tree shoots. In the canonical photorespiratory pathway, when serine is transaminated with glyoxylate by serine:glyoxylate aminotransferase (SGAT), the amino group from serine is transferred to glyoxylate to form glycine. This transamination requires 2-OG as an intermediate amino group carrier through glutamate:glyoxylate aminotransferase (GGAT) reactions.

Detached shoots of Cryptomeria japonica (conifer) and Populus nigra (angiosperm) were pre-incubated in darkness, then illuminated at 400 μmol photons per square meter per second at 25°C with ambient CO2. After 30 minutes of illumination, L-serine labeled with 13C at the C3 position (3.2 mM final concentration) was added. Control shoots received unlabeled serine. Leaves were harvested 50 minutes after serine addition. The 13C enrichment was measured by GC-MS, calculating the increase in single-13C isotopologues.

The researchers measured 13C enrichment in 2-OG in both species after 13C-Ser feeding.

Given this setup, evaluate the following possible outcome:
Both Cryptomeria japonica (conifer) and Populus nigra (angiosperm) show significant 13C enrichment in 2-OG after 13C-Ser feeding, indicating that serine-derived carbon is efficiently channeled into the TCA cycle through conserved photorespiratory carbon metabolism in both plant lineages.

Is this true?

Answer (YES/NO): NO